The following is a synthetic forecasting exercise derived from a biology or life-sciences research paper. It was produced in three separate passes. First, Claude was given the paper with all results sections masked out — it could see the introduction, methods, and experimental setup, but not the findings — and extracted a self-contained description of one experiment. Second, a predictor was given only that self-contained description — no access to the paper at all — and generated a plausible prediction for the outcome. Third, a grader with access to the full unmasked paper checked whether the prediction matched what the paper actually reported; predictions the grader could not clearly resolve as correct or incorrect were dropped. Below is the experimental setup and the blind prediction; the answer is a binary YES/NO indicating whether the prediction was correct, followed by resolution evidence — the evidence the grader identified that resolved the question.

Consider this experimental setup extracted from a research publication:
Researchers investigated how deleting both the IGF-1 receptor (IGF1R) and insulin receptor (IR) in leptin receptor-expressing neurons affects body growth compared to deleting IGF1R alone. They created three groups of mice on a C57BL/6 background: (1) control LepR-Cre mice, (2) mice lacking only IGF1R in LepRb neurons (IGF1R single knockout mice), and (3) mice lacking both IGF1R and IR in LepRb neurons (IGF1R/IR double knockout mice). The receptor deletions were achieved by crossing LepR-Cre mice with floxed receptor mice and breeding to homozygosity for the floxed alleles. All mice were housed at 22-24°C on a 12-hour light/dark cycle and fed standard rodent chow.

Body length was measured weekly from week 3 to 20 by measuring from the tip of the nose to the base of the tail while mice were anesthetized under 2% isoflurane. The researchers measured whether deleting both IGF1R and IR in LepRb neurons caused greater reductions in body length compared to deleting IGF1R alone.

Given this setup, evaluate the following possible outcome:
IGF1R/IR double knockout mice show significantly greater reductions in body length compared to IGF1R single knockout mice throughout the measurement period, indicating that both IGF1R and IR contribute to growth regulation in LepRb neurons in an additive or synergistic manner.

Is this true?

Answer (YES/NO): NO